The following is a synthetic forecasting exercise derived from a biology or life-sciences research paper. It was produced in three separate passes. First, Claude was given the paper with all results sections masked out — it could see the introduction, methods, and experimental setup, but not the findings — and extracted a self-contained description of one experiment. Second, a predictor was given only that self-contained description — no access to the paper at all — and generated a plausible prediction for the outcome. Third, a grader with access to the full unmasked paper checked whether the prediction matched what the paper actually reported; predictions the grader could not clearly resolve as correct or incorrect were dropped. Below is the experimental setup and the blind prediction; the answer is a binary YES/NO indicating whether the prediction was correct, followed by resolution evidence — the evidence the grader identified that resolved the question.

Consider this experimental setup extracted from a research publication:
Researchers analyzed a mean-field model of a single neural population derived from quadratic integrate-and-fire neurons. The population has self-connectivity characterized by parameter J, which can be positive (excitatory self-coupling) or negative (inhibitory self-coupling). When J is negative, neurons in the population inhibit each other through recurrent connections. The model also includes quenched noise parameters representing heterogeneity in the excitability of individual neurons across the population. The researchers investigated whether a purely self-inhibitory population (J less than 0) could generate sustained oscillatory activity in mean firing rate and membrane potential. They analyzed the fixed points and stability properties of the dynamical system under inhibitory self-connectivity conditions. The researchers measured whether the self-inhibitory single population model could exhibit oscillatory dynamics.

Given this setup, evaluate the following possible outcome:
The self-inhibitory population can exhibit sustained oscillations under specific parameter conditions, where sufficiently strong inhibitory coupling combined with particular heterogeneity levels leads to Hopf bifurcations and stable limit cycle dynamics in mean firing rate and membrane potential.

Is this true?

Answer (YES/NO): YES